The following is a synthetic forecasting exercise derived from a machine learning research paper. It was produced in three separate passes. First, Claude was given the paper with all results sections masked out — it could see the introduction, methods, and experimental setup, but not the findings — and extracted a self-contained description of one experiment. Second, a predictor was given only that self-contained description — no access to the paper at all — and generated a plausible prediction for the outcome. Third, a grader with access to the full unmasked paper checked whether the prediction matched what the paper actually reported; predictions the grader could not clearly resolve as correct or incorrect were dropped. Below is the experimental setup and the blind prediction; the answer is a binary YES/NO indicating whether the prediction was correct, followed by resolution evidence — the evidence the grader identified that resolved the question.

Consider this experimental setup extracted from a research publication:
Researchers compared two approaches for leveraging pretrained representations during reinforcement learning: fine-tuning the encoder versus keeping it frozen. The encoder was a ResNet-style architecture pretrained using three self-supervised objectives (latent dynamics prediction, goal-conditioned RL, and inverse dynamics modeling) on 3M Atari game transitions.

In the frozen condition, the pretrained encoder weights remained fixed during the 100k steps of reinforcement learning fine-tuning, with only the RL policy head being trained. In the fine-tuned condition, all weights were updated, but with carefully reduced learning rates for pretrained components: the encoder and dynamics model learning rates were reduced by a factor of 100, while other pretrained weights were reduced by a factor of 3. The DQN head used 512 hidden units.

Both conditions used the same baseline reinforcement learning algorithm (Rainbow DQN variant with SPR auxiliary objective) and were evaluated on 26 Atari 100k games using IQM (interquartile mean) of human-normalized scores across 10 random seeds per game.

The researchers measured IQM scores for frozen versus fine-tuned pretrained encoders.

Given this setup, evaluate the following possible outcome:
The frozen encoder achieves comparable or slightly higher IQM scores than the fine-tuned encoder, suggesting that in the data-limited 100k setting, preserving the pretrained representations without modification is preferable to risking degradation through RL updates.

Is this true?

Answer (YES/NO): NO